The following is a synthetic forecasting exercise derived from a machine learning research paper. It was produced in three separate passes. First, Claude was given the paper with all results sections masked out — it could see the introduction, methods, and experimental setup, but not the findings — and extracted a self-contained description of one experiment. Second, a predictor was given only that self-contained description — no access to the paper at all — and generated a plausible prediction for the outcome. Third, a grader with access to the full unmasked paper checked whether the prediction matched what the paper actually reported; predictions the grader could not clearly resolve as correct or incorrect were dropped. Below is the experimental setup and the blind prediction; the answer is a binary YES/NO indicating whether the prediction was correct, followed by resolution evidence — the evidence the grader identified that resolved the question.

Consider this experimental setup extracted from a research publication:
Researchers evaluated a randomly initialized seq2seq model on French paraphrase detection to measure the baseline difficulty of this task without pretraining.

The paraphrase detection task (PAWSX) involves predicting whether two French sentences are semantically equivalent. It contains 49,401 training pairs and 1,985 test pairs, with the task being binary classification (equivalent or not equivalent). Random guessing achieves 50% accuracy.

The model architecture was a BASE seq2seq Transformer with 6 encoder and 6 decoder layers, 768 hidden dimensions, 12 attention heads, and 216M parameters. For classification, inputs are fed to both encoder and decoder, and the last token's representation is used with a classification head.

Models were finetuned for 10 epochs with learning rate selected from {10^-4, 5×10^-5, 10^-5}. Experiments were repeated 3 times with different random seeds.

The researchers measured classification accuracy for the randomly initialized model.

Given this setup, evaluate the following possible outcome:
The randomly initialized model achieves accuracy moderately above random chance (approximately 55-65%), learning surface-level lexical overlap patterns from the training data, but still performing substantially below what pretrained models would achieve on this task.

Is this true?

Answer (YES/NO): YES